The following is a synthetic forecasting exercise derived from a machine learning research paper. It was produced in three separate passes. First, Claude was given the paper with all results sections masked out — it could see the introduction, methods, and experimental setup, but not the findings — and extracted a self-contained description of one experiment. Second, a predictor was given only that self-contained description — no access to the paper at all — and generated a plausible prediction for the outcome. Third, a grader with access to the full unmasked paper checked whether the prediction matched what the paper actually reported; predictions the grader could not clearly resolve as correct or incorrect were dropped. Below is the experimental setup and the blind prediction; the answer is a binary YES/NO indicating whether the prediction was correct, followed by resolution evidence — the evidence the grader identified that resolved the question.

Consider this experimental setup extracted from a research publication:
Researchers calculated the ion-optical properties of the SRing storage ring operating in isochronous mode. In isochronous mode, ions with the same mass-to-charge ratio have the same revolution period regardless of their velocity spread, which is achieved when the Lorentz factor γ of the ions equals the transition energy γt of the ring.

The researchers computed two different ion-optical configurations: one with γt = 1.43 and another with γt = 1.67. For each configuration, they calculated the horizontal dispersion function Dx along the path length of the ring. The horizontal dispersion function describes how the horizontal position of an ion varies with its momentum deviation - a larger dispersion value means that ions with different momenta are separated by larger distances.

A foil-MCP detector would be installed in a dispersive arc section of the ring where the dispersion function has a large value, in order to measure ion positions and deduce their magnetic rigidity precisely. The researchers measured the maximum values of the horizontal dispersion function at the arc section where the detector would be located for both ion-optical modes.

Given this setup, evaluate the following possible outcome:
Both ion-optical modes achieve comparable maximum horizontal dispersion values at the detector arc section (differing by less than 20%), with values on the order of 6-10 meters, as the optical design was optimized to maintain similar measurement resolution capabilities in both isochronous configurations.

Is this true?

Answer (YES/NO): NO